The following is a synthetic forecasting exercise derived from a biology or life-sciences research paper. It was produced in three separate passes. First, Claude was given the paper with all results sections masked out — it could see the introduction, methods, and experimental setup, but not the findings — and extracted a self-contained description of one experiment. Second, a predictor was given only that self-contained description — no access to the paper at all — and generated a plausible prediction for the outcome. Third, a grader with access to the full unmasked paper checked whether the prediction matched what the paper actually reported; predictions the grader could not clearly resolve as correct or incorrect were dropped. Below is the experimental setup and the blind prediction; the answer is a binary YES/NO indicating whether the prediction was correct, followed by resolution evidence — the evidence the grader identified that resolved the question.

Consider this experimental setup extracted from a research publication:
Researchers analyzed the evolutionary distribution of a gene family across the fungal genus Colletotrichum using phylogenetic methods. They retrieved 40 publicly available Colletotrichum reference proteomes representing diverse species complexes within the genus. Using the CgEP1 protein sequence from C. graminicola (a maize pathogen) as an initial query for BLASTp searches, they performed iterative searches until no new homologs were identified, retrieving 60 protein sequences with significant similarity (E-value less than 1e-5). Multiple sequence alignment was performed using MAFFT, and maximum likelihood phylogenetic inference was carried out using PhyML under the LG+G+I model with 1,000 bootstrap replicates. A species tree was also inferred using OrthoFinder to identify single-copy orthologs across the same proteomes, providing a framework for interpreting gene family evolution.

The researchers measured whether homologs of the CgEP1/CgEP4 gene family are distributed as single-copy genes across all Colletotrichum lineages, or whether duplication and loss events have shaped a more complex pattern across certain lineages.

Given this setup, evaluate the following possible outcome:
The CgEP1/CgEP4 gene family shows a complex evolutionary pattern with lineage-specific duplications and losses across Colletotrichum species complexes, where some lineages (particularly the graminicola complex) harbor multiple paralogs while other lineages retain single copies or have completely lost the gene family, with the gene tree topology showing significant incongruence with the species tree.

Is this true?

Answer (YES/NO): YES